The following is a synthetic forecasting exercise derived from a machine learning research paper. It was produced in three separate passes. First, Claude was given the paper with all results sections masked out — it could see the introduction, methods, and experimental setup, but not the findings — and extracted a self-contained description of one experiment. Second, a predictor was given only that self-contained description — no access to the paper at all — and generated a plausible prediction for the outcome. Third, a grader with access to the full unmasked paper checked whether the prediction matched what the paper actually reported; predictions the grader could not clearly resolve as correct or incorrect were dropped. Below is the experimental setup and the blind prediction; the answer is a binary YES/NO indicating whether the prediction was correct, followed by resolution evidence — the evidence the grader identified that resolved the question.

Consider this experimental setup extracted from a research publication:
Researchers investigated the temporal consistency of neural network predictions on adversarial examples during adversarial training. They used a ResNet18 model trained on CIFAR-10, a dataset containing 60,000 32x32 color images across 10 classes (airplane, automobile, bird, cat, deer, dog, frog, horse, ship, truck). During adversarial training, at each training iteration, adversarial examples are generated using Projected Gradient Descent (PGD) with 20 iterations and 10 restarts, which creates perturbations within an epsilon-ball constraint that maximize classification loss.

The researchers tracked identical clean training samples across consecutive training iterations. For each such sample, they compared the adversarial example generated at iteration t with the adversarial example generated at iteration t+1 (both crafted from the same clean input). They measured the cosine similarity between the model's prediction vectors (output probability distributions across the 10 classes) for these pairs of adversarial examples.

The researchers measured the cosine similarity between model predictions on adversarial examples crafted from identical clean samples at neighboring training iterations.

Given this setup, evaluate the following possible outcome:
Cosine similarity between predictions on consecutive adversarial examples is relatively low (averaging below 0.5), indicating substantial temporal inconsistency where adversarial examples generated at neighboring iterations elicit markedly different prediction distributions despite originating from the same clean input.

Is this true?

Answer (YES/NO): NO